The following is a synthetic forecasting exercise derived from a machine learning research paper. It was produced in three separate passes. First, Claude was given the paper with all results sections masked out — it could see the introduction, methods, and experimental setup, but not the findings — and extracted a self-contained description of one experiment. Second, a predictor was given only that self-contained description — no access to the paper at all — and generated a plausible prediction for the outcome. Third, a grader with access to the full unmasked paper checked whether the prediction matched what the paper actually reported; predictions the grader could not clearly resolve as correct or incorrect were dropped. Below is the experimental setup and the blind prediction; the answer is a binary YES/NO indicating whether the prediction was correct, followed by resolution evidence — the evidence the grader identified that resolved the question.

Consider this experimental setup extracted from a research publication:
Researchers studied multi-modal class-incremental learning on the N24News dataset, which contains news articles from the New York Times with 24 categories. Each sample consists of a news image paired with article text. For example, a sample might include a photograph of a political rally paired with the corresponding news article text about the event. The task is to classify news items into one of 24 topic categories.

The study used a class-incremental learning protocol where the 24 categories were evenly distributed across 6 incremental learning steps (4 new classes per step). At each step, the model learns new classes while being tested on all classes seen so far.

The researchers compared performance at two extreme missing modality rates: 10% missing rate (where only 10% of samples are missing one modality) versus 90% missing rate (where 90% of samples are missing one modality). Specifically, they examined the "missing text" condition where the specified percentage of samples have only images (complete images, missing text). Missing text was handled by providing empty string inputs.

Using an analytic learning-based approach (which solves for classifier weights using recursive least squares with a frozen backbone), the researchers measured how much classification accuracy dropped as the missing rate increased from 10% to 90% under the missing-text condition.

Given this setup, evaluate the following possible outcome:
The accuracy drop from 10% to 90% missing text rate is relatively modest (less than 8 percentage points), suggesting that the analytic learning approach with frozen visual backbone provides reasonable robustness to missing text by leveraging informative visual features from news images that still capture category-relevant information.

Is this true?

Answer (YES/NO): NO